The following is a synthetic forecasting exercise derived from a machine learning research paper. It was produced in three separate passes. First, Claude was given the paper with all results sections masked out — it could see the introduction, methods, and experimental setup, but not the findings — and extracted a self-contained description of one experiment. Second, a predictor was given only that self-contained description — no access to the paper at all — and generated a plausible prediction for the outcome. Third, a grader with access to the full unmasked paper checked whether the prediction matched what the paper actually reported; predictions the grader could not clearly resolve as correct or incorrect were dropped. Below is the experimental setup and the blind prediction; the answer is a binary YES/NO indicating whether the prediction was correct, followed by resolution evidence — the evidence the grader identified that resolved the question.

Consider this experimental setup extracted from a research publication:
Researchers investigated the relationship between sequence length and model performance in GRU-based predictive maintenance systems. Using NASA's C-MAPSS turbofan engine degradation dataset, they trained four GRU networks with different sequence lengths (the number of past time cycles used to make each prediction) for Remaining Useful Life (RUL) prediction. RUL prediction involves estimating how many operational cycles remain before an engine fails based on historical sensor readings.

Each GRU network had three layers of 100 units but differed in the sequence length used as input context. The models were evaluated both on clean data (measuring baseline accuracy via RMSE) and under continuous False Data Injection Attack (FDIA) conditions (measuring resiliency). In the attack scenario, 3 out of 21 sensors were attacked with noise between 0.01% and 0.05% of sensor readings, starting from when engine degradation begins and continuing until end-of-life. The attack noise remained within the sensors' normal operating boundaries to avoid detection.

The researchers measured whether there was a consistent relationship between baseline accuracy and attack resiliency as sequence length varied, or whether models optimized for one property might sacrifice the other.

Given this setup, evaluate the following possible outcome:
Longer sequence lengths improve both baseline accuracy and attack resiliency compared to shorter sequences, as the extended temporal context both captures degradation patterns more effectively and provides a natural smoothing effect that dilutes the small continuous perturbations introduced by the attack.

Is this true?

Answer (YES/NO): NO